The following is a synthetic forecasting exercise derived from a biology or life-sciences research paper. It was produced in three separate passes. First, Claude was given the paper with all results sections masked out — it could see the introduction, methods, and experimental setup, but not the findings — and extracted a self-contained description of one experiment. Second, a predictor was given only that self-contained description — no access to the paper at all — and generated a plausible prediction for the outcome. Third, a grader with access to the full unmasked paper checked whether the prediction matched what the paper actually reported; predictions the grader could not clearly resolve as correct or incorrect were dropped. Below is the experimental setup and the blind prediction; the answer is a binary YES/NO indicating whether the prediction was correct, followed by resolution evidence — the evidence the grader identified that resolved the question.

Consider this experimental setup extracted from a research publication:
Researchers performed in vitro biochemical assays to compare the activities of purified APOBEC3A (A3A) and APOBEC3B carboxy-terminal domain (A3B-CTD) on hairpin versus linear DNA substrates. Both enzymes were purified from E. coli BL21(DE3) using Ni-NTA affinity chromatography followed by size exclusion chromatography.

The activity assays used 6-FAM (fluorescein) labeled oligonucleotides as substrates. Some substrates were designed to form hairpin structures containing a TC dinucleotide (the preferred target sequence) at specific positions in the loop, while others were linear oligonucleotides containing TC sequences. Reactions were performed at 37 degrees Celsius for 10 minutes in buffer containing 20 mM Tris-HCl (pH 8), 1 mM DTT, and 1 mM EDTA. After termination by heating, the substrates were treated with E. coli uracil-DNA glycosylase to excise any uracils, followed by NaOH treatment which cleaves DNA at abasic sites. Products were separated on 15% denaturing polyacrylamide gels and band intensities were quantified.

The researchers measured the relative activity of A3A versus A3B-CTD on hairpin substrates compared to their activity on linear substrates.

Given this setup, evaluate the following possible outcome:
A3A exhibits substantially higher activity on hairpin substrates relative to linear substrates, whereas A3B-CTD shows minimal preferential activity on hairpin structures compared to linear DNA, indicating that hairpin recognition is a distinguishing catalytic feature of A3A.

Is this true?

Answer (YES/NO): NO